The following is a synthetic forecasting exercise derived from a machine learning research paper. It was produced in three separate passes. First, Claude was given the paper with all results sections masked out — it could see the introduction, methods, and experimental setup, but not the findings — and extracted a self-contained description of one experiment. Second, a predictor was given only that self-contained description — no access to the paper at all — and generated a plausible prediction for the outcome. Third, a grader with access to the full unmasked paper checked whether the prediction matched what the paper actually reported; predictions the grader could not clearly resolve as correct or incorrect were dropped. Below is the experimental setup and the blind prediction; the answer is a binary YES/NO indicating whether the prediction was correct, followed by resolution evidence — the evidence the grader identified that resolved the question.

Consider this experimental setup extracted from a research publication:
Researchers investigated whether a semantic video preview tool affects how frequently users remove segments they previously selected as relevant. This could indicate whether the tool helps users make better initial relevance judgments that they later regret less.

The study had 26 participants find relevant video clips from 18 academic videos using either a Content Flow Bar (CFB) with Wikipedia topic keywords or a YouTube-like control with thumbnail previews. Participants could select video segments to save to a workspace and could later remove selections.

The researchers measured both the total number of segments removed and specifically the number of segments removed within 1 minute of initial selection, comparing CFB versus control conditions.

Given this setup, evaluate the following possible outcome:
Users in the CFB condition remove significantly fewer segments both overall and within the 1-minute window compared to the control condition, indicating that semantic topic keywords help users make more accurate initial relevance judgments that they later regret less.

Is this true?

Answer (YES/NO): NO